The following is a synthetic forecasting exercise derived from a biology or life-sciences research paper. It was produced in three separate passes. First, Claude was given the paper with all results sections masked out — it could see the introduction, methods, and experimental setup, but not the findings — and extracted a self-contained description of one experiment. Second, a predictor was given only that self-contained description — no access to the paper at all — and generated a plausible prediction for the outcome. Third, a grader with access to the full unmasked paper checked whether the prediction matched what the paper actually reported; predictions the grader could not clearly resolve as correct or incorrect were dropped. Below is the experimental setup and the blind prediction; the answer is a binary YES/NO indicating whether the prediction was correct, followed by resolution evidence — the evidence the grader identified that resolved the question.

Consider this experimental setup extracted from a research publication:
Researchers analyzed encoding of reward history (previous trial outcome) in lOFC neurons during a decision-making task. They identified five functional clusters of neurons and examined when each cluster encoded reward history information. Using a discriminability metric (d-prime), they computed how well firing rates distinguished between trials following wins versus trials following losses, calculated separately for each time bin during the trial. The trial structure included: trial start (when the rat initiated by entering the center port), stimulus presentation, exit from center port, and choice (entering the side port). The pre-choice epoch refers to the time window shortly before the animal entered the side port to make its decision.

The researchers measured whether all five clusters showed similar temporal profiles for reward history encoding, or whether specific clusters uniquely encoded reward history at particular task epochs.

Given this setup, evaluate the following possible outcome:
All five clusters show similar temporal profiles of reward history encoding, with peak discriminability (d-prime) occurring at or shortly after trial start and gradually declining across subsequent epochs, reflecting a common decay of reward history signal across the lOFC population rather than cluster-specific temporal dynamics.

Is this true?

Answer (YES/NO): NO